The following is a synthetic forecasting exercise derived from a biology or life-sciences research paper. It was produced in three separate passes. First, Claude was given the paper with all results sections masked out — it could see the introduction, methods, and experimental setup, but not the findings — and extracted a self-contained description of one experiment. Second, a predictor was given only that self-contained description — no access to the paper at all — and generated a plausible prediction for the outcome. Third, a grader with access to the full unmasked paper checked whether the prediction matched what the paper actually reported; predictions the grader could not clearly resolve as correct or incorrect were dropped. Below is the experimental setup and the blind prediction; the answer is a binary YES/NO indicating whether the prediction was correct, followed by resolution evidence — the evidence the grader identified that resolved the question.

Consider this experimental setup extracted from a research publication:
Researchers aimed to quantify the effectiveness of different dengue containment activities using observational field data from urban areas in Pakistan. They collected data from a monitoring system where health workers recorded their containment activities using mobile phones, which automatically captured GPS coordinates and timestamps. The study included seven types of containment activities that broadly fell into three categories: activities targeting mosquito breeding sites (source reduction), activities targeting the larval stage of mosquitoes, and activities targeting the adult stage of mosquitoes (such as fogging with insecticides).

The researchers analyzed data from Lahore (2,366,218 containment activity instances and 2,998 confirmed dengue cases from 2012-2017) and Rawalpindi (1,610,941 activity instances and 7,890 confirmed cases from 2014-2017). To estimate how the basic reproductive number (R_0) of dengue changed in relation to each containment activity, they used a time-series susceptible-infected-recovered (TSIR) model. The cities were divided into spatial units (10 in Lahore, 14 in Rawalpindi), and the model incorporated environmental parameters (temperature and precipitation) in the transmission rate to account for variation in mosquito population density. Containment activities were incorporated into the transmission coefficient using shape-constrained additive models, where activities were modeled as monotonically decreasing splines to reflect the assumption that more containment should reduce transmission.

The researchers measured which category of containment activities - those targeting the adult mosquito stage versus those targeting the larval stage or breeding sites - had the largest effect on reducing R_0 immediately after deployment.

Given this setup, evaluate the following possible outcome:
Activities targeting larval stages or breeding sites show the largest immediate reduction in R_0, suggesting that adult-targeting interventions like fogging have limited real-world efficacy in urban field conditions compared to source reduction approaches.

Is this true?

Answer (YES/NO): NO